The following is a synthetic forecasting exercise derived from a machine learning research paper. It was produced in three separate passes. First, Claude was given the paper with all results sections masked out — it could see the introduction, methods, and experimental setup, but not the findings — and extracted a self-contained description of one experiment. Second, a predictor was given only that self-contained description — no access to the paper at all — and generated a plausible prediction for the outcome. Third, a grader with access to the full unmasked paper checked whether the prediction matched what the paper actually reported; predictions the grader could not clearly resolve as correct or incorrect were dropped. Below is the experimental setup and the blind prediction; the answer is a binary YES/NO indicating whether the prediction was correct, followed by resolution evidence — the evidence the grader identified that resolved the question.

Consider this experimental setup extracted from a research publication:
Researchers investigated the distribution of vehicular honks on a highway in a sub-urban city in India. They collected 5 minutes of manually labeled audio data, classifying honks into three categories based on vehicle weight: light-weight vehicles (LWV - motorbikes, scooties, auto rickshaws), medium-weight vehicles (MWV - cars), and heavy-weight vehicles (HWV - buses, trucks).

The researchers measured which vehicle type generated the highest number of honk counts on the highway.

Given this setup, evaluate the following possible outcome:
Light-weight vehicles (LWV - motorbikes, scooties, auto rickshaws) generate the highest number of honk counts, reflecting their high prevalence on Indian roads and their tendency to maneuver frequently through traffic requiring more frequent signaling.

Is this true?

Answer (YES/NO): NO